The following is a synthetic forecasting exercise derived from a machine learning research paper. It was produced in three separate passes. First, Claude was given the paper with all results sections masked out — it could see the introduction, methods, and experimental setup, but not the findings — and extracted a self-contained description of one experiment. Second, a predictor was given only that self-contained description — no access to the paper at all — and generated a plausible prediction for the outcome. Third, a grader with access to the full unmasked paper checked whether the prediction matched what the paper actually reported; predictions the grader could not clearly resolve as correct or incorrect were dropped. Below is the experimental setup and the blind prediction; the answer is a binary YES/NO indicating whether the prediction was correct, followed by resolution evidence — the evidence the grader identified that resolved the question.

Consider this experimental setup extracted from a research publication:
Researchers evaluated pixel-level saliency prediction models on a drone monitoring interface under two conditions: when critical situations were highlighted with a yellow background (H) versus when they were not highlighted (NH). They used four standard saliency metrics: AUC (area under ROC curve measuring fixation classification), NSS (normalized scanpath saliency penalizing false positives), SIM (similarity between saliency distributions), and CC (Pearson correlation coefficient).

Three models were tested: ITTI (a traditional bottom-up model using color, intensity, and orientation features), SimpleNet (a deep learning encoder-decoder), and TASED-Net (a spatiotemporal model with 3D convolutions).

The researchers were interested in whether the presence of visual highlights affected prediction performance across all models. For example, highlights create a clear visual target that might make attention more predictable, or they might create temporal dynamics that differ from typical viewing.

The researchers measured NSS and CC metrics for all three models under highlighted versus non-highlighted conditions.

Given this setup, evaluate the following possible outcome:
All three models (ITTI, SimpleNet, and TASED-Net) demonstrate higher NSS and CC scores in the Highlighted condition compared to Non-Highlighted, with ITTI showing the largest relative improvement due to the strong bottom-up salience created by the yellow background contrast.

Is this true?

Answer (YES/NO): YES